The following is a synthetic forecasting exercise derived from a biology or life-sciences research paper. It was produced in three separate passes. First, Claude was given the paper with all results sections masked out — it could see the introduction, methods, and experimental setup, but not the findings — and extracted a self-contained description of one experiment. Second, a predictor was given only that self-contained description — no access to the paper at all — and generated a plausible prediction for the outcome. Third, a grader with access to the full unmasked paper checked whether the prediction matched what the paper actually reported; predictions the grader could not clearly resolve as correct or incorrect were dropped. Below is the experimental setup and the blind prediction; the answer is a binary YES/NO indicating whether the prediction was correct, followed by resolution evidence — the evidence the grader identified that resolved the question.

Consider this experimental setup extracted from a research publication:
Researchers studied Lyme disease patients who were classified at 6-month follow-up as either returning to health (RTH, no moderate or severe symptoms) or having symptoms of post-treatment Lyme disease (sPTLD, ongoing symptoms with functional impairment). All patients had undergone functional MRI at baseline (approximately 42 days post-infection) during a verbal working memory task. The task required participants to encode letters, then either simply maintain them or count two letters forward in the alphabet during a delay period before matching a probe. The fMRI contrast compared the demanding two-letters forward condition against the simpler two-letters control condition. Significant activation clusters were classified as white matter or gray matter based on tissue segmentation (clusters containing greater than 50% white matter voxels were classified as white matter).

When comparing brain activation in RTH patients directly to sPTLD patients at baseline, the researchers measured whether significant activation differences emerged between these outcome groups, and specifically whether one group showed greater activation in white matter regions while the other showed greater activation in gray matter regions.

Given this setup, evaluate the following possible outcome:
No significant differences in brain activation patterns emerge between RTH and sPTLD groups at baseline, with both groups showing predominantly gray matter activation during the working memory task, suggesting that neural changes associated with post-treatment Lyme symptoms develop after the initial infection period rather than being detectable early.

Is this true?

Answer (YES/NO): NO